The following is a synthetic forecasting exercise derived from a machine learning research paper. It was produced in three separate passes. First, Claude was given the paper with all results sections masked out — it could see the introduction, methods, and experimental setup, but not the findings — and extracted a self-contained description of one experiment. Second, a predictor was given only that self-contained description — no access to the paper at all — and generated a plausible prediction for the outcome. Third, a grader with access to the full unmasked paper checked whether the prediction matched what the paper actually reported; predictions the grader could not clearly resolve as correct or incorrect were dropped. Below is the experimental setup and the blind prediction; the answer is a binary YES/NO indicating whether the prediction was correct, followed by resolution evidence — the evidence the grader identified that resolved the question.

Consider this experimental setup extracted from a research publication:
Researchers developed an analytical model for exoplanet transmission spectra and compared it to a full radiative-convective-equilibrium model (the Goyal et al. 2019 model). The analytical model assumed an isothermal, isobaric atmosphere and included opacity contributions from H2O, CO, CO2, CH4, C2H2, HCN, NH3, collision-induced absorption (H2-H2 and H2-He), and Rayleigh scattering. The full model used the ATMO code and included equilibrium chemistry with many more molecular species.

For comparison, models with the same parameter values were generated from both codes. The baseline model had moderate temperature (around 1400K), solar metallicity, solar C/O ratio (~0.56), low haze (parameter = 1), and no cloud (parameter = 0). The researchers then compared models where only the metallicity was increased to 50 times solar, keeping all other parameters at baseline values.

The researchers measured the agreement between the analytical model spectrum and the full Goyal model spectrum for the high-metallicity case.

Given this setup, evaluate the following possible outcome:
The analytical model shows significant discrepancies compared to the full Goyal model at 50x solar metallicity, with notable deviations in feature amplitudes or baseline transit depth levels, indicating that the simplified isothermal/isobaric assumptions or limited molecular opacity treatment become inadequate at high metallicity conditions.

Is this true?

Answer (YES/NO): NO